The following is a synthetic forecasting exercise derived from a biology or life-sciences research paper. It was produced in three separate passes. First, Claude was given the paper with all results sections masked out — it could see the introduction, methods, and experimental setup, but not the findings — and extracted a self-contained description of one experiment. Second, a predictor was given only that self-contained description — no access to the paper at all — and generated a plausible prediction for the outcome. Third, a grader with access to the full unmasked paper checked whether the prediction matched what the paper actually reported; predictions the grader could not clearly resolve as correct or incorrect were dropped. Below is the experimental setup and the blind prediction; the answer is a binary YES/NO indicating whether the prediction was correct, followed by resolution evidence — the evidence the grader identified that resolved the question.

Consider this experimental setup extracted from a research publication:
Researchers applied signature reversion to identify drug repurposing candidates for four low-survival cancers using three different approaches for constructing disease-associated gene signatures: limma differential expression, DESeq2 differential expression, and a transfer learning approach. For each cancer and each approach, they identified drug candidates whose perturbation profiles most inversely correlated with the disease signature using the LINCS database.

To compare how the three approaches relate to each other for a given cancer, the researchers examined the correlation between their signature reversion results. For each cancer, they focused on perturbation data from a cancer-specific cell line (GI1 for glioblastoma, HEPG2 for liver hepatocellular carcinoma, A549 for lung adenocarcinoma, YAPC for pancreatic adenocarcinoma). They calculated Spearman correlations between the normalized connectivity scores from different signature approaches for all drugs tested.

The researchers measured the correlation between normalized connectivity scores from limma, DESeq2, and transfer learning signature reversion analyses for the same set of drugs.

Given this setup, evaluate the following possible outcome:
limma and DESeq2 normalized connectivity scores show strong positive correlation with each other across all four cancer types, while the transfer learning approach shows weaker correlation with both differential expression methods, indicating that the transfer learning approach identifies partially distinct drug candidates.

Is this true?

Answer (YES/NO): NO